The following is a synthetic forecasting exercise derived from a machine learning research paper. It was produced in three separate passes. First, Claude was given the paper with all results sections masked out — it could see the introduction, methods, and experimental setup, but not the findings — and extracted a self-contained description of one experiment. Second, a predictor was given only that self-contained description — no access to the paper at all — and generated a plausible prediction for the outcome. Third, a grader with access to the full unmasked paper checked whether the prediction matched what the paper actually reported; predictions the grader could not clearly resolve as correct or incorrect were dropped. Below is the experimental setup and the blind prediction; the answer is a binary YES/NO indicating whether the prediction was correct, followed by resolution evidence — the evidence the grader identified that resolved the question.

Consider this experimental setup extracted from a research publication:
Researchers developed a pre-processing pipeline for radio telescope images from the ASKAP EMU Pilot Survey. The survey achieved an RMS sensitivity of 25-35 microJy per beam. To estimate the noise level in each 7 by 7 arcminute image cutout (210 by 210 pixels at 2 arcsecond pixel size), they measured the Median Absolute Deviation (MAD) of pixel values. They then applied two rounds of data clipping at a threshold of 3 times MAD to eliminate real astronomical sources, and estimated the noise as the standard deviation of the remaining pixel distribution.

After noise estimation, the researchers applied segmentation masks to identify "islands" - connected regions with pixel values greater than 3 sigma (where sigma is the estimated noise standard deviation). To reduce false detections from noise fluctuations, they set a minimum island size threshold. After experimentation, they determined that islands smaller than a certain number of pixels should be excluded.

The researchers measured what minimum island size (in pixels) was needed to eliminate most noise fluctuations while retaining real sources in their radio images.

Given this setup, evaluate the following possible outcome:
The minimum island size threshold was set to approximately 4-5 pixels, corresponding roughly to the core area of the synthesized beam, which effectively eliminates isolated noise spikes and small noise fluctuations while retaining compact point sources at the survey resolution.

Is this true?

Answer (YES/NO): YES